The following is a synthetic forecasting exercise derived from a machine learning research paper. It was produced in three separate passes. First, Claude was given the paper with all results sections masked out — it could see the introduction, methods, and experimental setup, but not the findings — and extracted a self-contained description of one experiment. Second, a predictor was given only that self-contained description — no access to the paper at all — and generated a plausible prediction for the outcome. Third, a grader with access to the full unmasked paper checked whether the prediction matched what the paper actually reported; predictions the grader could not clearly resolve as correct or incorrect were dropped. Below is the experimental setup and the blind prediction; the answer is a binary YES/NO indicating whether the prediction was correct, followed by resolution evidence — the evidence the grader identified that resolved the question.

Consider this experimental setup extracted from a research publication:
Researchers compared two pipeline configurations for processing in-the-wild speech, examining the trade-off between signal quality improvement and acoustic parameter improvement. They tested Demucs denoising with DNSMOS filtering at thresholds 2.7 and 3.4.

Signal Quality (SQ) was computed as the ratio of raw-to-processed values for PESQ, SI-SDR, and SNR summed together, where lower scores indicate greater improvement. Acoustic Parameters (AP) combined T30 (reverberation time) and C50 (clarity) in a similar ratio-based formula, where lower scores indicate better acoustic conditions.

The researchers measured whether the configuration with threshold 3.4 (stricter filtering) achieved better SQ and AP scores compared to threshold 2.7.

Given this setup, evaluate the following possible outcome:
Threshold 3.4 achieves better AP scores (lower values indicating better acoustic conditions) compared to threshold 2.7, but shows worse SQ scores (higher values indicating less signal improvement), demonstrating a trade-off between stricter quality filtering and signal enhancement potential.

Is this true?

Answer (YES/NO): NO